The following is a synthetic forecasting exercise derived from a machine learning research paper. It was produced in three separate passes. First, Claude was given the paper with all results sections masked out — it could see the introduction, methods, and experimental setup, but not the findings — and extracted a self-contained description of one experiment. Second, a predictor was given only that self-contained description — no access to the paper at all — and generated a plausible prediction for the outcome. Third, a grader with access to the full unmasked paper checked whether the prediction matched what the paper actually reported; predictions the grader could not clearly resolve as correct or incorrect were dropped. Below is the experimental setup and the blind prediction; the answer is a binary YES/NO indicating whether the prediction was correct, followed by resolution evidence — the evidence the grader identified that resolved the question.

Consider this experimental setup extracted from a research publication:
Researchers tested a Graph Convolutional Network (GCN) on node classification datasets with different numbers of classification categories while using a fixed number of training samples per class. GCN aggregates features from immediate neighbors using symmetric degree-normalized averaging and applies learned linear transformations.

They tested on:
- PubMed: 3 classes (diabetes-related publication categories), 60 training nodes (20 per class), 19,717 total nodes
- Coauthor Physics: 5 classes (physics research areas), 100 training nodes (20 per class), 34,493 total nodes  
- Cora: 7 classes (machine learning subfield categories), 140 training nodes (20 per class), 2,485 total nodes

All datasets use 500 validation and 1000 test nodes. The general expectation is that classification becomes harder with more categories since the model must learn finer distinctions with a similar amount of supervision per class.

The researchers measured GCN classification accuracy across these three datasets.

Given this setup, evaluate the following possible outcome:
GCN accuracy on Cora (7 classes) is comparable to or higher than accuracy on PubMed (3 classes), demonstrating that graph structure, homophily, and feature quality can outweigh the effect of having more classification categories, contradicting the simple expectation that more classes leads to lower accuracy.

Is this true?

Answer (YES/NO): YES